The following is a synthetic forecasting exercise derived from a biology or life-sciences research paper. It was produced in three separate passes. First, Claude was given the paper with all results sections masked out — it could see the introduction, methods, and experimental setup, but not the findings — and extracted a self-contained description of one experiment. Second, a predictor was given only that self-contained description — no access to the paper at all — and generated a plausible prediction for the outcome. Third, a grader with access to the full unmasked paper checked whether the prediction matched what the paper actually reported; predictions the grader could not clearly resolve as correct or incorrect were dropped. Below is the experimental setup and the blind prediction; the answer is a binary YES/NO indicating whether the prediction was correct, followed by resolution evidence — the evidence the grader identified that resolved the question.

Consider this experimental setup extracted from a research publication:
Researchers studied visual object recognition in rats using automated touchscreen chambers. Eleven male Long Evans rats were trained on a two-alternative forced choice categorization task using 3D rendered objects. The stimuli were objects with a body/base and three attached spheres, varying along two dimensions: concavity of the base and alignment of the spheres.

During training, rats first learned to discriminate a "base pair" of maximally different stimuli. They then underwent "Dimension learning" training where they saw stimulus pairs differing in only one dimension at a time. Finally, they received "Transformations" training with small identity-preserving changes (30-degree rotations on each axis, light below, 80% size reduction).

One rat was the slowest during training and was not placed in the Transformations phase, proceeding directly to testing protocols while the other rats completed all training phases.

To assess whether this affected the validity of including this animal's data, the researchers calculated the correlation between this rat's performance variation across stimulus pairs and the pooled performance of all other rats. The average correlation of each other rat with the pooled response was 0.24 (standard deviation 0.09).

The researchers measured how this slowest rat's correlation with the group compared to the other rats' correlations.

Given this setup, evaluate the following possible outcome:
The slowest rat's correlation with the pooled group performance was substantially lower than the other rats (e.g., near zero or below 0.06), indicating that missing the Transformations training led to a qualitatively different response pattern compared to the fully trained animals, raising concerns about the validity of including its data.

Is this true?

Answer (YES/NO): NO